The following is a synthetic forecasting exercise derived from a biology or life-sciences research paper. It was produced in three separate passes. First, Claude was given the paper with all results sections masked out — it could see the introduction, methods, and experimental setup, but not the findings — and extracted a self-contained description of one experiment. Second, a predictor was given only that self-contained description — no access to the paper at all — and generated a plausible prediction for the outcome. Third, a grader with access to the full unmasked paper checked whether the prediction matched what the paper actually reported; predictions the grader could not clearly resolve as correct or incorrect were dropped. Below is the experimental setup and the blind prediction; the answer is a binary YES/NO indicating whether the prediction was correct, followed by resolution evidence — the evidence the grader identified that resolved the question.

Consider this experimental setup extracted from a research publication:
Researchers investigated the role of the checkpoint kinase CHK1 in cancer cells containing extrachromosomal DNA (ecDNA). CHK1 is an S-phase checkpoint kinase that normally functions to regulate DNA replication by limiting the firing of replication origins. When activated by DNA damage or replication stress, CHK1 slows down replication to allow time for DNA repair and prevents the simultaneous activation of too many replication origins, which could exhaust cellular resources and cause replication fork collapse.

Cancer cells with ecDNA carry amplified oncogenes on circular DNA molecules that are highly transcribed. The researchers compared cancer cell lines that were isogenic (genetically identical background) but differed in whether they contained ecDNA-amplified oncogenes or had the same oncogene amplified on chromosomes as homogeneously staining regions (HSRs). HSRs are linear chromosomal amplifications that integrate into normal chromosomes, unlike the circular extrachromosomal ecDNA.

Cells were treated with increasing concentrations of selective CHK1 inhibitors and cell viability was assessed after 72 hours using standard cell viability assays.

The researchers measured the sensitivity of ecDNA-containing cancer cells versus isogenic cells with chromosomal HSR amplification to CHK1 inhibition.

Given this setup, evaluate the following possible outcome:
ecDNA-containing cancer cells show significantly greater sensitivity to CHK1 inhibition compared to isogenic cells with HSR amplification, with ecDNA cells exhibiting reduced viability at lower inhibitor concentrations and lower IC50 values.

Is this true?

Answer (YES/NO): YES